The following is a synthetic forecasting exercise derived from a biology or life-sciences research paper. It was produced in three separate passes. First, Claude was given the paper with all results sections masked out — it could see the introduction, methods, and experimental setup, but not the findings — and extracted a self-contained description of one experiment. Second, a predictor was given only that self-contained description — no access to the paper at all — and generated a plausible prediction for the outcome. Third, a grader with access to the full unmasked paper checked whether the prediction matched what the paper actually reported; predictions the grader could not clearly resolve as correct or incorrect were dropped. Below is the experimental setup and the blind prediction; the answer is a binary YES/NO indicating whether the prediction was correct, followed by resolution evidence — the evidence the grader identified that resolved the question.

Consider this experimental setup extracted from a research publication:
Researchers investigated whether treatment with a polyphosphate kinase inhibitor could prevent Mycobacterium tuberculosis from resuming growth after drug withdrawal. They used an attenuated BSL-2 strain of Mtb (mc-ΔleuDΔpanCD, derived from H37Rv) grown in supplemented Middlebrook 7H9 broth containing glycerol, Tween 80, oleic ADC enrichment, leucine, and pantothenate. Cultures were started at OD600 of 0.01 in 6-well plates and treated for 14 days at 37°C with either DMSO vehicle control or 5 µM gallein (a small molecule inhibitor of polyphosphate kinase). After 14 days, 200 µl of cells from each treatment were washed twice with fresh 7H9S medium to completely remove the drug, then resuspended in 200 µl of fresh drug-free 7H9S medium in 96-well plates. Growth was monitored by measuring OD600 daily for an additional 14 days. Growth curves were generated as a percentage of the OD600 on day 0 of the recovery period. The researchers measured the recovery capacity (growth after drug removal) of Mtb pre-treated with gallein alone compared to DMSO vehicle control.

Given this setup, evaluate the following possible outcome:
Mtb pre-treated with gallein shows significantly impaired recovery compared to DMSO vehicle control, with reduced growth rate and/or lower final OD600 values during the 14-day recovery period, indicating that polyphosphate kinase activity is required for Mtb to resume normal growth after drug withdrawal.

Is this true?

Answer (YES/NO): NO